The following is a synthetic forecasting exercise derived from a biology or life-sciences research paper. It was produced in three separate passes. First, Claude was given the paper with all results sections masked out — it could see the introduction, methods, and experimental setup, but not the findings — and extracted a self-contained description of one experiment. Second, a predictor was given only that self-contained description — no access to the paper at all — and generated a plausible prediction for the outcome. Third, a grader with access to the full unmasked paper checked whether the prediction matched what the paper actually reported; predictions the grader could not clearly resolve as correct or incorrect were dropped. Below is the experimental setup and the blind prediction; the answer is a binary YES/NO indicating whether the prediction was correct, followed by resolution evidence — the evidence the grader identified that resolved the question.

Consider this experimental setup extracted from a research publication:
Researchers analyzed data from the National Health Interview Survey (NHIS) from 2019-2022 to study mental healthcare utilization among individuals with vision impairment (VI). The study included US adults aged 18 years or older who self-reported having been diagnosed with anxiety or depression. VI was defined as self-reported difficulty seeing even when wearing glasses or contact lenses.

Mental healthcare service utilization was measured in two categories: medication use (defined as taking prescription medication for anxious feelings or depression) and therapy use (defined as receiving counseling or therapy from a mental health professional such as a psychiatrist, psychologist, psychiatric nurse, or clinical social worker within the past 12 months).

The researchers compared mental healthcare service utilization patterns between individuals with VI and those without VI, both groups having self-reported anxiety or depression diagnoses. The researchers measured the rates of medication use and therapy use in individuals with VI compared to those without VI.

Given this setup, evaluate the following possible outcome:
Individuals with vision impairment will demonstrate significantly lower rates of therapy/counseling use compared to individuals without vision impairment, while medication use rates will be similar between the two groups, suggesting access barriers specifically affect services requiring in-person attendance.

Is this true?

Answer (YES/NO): NO